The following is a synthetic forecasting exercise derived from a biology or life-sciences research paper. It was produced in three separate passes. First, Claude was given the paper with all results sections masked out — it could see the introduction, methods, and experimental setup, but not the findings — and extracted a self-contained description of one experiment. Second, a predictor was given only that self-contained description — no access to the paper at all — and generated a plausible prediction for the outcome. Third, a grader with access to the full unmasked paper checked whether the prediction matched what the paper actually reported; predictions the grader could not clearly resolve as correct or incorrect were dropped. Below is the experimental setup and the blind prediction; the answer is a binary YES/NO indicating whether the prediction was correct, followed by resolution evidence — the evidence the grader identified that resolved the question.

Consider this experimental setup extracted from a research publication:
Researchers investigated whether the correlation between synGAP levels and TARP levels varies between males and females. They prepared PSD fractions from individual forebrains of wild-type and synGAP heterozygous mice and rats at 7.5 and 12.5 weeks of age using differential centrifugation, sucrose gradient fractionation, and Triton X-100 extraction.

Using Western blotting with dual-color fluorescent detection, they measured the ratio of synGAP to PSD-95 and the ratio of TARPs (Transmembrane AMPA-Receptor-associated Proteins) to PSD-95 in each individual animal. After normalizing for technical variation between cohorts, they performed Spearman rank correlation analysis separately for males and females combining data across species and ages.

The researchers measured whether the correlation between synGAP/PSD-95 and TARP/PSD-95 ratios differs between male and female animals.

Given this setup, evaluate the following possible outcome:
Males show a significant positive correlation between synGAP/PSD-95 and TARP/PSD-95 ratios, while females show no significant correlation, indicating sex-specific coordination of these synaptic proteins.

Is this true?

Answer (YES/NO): NO